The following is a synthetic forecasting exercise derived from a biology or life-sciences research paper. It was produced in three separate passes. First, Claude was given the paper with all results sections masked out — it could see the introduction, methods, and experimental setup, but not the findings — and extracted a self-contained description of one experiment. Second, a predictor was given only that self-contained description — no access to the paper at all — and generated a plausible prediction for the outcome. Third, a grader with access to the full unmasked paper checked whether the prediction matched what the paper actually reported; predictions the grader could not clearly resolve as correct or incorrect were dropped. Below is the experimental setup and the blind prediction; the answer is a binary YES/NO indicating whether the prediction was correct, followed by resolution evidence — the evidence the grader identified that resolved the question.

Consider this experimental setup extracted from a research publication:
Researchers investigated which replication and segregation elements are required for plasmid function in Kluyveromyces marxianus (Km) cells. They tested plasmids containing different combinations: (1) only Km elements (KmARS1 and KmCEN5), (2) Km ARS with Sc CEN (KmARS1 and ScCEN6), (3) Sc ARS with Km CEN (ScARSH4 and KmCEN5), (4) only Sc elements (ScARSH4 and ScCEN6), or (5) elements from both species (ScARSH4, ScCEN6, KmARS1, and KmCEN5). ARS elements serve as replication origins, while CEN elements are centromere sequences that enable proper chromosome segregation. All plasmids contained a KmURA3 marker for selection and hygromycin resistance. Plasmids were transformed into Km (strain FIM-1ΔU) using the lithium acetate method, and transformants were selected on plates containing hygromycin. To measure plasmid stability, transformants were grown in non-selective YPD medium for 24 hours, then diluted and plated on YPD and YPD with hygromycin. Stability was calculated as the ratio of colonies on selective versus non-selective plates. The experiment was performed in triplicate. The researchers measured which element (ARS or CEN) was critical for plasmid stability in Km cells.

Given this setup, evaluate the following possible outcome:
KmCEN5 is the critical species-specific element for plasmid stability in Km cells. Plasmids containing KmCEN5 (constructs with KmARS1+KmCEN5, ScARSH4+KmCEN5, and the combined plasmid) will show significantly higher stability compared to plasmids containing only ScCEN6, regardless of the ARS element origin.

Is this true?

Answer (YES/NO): YES